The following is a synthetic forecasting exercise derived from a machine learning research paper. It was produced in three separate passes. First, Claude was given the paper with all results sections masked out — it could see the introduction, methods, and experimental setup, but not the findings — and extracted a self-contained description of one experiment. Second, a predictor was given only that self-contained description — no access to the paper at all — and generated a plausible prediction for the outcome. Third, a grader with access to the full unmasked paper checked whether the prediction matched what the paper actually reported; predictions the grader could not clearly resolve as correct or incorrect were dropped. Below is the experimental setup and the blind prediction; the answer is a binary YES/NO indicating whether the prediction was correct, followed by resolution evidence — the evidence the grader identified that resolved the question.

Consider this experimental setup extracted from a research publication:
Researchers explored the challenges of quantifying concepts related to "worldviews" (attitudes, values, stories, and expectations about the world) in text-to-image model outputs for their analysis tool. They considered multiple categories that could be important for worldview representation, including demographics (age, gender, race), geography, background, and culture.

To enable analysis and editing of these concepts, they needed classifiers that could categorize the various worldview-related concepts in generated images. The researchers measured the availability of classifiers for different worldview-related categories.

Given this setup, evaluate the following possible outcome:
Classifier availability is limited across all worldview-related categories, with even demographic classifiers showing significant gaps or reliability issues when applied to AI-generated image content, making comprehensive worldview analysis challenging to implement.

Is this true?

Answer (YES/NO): NO